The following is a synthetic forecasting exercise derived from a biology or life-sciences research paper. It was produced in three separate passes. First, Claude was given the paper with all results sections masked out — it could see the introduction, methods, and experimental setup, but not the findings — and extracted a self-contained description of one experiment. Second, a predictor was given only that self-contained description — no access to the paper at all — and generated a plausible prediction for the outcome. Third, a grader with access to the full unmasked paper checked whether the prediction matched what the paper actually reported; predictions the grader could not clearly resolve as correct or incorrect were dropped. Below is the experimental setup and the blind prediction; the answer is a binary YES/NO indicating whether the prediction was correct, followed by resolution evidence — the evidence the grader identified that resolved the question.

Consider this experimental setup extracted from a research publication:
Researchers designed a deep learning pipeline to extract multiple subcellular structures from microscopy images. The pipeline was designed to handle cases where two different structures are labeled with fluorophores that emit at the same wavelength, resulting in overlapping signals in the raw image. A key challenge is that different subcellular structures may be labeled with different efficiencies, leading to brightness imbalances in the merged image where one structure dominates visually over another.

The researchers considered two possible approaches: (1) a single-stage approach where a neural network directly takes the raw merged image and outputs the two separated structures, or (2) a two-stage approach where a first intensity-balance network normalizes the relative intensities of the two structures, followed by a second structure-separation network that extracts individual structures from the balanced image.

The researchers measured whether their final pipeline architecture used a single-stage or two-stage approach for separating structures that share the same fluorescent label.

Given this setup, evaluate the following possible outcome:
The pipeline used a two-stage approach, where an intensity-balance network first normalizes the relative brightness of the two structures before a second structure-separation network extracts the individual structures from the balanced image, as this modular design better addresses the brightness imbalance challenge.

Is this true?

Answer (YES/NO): YES